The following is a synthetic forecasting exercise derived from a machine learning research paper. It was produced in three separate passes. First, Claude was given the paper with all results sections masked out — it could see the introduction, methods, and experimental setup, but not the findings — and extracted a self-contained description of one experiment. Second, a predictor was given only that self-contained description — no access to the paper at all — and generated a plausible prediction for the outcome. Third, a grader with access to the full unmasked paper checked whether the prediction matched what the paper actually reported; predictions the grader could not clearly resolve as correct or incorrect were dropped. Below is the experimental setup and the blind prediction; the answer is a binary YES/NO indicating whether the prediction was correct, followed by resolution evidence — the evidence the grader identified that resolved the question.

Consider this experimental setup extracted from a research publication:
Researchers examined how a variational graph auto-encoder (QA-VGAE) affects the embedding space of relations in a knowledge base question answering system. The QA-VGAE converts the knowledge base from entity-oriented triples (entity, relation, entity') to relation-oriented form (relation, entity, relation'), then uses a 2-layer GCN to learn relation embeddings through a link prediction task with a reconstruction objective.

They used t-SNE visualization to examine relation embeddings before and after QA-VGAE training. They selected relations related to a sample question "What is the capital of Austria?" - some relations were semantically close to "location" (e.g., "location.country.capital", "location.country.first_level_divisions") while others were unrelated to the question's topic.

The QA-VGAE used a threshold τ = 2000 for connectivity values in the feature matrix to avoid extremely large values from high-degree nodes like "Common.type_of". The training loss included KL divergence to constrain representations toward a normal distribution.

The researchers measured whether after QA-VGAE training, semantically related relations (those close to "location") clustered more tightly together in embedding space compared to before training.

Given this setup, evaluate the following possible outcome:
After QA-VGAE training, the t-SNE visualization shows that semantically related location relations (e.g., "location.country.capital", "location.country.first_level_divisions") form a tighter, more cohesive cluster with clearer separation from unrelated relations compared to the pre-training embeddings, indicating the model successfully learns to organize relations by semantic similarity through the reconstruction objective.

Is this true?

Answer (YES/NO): YES